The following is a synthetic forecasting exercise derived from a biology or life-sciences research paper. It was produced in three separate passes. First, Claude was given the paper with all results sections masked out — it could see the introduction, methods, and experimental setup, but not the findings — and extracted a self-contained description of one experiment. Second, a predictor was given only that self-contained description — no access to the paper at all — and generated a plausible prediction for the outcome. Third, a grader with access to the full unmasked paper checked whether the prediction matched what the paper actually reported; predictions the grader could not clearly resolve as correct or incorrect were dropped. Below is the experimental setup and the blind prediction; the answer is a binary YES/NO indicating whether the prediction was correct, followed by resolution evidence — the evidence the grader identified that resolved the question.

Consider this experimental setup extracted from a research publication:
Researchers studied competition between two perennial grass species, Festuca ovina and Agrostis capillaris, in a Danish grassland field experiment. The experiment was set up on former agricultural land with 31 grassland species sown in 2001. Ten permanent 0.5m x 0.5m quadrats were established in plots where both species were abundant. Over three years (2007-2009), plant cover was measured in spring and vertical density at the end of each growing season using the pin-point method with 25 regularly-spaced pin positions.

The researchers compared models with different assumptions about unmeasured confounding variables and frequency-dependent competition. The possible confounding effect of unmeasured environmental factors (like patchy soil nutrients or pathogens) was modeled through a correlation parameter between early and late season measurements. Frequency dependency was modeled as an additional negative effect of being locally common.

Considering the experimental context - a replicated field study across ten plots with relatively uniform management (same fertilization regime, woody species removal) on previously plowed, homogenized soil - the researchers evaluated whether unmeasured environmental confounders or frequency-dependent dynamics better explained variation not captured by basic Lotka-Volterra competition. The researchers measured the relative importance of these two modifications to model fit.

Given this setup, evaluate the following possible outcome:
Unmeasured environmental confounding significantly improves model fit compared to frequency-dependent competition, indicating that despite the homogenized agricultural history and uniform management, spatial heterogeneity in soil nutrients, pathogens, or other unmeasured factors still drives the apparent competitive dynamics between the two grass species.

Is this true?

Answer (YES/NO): NO